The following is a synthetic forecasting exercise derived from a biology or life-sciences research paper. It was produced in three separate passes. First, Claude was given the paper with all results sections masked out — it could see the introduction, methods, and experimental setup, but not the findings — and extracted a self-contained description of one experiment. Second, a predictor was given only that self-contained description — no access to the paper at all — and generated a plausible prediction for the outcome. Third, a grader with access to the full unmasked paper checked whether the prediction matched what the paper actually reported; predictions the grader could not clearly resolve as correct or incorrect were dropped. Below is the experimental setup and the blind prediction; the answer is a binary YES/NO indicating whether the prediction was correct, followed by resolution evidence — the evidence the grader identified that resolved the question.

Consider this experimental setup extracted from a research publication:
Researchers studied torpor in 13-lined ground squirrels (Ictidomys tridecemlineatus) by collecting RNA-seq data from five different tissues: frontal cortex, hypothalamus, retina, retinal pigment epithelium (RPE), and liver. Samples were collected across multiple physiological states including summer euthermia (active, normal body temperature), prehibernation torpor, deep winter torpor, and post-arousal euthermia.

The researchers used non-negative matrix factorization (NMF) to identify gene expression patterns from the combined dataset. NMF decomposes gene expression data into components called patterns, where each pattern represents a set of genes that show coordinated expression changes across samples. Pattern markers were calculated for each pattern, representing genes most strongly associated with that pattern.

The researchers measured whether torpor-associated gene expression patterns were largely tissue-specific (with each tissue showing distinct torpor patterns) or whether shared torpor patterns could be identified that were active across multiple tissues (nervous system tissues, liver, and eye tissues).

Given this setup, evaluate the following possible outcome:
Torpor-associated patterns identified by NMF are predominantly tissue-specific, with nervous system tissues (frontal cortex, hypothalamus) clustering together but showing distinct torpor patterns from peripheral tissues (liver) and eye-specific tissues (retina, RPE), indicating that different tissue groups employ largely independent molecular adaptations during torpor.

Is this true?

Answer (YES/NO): NO